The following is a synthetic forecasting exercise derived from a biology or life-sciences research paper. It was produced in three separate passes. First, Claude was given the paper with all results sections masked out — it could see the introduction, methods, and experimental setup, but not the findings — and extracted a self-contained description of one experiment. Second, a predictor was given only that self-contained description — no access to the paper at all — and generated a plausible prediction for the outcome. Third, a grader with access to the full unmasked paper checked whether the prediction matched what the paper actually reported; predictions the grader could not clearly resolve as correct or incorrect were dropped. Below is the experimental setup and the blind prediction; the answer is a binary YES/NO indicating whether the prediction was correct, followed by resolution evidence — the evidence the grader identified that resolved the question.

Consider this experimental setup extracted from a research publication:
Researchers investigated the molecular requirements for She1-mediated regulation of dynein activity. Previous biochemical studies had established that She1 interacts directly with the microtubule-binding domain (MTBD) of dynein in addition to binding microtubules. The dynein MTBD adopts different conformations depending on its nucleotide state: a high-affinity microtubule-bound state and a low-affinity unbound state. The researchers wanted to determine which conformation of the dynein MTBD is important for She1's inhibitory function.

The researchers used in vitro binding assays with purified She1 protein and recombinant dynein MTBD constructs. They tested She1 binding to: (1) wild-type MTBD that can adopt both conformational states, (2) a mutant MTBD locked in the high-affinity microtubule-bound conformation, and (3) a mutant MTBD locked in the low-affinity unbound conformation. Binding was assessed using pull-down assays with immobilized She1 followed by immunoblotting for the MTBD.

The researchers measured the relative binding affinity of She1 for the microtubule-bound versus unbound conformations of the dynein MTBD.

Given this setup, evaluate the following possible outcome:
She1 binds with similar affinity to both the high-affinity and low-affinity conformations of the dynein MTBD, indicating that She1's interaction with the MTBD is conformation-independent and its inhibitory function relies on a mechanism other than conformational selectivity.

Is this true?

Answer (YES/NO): NO